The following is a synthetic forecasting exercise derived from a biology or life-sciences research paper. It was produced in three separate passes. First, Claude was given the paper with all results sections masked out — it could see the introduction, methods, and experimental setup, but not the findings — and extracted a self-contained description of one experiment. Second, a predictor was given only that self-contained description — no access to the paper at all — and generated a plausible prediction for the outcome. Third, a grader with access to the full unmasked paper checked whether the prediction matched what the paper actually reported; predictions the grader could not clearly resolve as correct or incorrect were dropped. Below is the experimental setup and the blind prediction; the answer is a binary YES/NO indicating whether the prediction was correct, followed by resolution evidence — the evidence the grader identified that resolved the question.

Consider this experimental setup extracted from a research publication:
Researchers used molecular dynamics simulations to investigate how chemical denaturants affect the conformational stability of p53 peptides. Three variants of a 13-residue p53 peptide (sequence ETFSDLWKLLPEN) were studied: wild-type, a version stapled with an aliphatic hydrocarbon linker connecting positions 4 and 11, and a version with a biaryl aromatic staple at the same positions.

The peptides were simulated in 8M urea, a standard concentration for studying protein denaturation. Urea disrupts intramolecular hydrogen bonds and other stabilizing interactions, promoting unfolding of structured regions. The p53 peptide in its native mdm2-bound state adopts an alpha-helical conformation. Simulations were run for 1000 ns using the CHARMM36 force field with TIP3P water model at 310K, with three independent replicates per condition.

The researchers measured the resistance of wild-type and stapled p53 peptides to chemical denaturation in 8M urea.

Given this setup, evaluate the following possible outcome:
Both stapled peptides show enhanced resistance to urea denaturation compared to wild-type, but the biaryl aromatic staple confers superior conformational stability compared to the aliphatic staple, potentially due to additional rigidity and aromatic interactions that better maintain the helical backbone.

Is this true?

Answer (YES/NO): YES